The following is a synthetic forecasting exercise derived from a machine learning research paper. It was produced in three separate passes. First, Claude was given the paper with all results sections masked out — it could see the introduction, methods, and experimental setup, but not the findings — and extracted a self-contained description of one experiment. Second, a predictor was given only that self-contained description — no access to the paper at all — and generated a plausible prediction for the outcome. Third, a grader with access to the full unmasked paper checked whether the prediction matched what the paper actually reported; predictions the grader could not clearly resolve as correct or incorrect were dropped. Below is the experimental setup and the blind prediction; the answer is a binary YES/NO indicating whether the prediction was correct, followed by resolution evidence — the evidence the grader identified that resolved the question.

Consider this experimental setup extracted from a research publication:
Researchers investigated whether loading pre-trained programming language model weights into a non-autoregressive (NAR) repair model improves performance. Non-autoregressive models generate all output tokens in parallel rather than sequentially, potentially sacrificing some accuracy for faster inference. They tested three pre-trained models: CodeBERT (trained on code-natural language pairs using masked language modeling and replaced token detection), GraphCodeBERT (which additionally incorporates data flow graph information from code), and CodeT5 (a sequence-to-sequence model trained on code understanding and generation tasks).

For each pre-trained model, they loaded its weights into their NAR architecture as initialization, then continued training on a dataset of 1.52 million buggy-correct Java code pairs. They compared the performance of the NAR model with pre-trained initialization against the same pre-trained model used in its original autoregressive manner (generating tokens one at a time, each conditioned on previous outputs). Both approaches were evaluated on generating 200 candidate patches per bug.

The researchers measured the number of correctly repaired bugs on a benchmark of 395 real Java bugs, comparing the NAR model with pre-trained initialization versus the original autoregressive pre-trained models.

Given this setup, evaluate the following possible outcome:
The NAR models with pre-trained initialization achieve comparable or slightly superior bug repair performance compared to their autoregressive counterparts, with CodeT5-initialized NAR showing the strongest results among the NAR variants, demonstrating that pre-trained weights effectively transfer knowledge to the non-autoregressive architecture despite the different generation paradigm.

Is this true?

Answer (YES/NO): NO